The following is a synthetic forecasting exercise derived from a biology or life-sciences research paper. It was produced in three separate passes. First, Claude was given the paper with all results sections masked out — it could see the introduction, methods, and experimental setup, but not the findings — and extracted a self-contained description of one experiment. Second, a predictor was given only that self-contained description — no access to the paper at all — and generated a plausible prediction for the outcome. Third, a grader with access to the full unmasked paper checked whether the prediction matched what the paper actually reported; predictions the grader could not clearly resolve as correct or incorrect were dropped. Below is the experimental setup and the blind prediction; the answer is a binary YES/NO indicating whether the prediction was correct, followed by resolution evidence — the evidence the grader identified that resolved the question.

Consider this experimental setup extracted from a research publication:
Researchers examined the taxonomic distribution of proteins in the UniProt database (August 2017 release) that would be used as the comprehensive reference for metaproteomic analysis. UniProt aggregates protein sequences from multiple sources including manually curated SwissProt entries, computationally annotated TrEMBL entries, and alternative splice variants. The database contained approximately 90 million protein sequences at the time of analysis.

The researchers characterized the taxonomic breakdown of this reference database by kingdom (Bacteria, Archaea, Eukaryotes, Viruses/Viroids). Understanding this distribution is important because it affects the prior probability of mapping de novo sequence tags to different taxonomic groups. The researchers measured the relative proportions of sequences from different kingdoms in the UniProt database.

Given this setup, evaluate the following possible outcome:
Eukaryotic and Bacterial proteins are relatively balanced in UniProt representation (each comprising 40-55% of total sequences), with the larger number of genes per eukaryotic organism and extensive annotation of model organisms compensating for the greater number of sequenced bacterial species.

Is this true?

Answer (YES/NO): NO